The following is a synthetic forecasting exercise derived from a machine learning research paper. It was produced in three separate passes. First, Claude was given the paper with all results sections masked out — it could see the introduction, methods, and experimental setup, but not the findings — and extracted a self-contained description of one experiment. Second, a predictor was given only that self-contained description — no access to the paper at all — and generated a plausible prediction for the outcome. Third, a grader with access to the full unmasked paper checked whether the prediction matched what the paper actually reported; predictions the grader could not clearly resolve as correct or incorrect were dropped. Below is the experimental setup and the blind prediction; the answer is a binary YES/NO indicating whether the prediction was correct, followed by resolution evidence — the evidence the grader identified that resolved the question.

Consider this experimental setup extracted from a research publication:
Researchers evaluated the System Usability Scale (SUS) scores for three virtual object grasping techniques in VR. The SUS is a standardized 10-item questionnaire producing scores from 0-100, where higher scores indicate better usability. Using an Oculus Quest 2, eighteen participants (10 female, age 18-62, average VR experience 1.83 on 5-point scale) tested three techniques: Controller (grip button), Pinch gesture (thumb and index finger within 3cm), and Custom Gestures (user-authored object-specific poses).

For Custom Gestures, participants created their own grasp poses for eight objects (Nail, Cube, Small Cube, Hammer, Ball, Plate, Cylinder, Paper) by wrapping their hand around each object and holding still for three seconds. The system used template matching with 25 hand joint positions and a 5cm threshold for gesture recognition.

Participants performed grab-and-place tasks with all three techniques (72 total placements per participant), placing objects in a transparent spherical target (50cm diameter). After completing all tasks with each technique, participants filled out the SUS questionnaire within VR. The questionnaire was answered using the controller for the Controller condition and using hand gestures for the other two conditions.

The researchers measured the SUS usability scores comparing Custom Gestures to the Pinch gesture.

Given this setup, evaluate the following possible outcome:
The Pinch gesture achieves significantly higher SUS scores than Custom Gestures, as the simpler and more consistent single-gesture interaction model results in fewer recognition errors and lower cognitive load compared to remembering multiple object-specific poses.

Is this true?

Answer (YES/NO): NO